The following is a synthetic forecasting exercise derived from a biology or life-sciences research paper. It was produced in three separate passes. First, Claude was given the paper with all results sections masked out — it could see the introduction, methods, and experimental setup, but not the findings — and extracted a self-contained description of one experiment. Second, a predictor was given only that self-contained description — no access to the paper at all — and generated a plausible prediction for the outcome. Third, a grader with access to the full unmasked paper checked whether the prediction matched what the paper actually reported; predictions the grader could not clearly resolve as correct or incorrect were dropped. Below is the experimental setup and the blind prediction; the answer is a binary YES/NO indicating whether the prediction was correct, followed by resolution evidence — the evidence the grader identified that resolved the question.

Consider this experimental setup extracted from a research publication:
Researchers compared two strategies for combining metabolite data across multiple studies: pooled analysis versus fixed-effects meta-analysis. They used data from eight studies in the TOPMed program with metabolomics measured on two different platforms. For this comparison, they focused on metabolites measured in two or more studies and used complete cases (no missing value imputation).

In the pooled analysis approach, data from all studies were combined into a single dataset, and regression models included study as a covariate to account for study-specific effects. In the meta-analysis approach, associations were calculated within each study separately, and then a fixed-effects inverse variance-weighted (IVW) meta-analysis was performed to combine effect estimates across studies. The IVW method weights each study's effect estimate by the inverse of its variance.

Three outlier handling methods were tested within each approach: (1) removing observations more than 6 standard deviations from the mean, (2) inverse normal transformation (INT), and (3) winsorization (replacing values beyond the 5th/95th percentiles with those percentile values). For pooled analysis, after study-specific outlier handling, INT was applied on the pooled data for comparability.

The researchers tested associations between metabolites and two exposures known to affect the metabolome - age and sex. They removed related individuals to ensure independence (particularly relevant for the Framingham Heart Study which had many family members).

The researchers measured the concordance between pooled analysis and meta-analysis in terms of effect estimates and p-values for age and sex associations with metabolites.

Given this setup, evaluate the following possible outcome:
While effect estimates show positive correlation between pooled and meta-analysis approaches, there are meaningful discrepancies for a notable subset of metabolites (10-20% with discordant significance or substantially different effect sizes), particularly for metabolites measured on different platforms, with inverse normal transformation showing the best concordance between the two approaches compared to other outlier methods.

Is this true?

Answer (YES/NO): NO